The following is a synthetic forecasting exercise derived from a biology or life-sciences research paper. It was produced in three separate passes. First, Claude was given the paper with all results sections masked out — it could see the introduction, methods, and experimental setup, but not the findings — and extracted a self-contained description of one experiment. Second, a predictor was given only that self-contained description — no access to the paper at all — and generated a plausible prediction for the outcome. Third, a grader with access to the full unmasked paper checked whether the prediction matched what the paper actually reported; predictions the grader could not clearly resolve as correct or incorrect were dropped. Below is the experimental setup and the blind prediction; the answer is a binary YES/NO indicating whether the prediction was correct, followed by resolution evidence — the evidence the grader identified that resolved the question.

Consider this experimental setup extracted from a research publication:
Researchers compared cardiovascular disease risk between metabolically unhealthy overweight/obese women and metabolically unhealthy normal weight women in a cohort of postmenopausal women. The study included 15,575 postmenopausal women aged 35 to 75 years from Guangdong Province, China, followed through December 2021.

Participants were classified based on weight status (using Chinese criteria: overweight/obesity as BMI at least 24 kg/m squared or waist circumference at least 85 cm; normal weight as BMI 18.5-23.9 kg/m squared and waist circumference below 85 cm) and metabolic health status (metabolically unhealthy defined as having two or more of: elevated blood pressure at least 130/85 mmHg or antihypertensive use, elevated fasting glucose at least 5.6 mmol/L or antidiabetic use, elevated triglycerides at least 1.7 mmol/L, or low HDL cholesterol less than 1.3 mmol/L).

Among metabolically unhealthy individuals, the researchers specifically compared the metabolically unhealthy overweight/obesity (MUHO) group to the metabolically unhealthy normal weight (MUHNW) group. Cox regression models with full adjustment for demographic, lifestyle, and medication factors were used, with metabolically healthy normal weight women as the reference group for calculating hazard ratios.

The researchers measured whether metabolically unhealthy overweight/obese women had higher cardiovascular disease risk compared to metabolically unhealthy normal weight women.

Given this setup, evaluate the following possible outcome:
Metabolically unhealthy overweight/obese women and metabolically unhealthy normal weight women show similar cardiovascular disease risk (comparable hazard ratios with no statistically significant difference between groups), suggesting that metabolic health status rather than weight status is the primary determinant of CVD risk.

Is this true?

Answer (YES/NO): NO